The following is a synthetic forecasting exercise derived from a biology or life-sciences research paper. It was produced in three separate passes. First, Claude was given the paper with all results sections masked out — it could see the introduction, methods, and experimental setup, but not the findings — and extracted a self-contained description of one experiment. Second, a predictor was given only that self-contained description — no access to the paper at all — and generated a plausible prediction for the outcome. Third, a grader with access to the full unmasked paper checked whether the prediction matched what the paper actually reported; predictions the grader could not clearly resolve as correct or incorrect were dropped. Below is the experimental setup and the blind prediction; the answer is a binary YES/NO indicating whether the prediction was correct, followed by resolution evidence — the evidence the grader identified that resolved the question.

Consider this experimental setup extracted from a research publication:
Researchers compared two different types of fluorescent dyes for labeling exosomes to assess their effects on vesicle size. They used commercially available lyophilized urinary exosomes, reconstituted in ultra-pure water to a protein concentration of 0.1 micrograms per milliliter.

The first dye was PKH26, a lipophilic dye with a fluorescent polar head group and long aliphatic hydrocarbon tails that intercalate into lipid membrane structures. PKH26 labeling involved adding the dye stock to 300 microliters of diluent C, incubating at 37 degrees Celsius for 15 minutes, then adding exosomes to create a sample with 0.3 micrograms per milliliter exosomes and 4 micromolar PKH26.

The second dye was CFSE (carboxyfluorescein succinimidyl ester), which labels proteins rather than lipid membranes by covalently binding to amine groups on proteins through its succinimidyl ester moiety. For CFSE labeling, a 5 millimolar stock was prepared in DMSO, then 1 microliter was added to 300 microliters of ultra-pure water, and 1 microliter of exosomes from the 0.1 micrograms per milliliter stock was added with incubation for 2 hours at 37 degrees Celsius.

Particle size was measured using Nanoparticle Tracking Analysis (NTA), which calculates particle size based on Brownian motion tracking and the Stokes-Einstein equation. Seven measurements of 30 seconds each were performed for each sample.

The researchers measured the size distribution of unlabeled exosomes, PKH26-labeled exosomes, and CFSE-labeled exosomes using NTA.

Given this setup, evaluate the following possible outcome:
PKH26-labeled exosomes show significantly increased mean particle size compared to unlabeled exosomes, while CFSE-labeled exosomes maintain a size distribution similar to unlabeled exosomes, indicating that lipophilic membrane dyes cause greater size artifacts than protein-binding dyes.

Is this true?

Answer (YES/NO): YES